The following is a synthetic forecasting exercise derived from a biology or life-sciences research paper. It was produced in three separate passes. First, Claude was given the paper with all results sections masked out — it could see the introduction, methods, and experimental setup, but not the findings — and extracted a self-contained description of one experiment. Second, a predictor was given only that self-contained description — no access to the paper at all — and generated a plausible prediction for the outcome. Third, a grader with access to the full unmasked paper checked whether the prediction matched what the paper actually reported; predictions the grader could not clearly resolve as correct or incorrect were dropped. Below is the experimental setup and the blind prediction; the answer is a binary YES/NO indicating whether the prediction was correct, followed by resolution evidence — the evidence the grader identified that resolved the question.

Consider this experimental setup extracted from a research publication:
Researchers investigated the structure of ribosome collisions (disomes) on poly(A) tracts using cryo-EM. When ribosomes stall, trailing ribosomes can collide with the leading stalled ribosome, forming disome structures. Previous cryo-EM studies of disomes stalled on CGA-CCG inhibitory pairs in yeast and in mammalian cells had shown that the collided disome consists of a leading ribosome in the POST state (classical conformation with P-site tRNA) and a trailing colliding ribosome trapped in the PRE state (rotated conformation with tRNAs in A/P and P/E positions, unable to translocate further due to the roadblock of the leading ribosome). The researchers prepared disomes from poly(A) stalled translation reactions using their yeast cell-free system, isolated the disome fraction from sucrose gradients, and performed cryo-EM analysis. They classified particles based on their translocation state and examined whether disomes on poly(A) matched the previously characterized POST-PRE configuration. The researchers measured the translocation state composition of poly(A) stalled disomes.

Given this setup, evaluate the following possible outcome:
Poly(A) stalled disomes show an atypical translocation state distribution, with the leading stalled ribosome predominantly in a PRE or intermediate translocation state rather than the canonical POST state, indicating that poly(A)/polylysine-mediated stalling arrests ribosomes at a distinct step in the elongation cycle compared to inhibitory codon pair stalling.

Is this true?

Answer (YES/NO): NO